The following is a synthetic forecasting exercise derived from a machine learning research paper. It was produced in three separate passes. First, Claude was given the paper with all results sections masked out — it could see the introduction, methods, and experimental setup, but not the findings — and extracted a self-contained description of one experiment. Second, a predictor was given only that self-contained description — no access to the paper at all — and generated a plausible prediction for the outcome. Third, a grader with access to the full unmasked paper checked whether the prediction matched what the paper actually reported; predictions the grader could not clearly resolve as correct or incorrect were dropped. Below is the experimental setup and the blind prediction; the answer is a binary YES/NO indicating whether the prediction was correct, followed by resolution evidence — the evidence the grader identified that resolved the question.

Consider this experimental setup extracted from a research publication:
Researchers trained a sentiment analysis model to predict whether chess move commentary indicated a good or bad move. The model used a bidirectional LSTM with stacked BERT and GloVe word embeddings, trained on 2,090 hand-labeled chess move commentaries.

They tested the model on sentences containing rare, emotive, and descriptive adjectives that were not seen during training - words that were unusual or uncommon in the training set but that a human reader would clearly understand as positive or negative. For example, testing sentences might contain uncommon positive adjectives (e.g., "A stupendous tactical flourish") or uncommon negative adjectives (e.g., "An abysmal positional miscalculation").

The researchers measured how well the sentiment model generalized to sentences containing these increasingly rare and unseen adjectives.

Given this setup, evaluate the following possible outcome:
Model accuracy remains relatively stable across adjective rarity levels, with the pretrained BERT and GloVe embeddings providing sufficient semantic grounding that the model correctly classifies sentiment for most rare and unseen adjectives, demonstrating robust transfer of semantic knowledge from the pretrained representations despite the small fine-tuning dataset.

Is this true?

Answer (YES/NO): NO